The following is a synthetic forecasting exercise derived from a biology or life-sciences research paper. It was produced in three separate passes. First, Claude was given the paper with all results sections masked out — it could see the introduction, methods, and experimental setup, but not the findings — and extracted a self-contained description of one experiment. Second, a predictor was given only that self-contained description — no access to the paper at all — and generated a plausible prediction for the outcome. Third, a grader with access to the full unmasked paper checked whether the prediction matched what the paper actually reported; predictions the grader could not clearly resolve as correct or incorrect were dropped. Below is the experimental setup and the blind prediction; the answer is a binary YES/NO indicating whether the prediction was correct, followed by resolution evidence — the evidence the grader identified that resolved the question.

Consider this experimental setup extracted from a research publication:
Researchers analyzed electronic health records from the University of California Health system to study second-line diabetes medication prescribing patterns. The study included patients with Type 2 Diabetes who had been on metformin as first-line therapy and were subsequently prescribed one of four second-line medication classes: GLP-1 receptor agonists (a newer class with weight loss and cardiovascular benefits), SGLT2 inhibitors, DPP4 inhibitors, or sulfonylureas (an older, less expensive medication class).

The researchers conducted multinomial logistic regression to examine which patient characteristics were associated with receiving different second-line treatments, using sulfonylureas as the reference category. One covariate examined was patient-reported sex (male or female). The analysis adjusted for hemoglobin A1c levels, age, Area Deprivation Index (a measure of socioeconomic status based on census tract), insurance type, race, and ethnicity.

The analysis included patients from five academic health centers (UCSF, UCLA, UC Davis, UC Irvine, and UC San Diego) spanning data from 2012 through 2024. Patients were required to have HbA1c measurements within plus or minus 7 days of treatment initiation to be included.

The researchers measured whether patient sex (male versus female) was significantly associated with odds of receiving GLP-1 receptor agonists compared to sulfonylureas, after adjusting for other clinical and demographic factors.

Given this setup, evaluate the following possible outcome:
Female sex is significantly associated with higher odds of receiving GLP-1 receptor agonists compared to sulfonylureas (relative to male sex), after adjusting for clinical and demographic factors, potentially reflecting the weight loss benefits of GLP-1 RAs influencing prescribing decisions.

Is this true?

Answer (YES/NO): YES